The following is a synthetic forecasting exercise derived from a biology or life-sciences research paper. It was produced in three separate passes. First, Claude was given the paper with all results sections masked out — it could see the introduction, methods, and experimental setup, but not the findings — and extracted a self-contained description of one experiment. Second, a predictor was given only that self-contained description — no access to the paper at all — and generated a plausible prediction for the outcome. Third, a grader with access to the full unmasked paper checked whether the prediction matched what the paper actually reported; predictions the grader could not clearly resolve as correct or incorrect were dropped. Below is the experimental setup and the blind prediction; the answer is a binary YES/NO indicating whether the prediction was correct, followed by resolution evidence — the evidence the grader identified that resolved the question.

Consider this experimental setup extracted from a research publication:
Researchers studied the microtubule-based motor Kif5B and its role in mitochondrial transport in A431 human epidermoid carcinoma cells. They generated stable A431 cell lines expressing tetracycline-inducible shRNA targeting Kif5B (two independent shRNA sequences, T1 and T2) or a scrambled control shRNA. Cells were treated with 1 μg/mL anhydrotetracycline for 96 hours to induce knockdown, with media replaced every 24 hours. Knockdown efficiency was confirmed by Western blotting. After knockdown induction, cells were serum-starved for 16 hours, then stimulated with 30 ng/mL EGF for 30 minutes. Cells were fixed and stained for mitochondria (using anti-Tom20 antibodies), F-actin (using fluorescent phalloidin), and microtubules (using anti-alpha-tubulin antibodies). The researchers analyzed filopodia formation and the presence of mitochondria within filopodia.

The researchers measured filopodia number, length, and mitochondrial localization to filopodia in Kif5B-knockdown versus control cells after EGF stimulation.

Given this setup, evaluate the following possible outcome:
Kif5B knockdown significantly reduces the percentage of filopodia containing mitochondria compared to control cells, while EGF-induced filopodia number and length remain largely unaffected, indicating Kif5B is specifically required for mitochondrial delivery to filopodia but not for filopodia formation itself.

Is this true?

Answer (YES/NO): NO